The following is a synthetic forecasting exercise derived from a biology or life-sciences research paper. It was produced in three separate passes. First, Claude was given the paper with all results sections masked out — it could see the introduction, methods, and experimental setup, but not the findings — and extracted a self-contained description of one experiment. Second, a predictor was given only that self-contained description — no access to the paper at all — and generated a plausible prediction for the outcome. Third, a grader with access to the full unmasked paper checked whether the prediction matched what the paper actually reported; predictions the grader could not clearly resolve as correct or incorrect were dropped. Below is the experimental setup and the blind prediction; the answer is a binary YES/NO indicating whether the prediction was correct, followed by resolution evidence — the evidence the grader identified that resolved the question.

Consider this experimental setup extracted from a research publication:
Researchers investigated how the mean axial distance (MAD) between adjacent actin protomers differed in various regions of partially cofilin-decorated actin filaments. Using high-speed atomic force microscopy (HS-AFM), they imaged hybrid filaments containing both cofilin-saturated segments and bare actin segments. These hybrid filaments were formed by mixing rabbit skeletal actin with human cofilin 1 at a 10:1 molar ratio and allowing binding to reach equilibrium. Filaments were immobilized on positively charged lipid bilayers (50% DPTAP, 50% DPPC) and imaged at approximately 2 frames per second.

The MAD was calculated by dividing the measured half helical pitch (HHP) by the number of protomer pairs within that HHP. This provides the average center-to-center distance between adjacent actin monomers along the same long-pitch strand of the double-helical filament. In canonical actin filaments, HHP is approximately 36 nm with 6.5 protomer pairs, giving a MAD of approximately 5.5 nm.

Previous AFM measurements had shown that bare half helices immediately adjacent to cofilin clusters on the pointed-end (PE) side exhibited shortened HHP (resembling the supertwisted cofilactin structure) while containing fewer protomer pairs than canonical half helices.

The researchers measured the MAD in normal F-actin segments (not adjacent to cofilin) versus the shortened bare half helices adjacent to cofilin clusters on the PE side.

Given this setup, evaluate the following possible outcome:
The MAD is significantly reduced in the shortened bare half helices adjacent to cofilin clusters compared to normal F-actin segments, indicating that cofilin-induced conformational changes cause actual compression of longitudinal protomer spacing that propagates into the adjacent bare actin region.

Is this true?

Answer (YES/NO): NO